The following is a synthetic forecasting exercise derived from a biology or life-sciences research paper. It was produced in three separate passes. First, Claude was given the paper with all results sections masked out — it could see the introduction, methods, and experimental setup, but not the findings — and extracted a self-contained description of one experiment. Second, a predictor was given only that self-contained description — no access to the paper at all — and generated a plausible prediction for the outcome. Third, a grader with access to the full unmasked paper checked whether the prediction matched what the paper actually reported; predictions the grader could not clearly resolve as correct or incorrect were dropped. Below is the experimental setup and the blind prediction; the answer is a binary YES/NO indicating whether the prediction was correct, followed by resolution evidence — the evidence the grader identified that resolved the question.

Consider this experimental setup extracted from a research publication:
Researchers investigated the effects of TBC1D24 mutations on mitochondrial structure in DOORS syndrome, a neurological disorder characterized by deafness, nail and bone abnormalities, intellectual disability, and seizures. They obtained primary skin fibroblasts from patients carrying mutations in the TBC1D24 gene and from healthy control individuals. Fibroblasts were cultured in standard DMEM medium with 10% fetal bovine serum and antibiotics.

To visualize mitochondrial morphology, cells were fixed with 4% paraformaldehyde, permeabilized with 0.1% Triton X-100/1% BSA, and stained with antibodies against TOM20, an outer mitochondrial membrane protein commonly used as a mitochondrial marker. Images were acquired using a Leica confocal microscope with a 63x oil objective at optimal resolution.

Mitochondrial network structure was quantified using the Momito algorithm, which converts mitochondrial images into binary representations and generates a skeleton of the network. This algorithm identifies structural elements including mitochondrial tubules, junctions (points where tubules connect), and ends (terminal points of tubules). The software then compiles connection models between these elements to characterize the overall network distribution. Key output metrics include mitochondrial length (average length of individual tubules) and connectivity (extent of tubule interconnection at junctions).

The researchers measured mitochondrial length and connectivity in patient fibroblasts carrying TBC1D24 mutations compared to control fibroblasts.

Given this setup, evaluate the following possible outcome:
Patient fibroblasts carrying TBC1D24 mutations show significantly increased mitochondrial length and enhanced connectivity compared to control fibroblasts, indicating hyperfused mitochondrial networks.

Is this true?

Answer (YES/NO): NO